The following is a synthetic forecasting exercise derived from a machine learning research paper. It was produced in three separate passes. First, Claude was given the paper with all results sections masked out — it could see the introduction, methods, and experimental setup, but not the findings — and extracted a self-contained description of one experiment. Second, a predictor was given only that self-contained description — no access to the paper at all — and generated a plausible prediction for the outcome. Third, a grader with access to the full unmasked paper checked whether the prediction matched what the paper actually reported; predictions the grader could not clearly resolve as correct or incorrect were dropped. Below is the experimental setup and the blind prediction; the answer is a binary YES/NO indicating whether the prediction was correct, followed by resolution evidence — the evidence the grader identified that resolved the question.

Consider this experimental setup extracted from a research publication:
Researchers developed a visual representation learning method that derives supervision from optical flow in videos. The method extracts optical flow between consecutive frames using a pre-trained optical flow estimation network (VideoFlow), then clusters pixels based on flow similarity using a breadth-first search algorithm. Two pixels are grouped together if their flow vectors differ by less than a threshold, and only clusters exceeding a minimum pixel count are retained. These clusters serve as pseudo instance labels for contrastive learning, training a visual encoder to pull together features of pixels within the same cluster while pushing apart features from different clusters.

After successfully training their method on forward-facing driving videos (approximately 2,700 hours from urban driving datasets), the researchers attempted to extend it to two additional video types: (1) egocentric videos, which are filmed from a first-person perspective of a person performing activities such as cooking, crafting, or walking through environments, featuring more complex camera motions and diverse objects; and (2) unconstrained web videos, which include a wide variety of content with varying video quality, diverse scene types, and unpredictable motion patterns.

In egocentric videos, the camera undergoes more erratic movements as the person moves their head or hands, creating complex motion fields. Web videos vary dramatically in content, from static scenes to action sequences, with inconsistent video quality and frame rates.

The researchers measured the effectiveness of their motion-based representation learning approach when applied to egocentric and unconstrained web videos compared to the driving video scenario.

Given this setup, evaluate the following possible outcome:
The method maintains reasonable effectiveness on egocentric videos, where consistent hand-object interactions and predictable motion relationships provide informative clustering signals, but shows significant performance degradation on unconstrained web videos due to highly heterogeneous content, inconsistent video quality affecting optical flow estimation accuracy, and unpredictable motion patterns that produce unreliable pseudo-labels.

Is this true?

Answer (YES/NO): NO